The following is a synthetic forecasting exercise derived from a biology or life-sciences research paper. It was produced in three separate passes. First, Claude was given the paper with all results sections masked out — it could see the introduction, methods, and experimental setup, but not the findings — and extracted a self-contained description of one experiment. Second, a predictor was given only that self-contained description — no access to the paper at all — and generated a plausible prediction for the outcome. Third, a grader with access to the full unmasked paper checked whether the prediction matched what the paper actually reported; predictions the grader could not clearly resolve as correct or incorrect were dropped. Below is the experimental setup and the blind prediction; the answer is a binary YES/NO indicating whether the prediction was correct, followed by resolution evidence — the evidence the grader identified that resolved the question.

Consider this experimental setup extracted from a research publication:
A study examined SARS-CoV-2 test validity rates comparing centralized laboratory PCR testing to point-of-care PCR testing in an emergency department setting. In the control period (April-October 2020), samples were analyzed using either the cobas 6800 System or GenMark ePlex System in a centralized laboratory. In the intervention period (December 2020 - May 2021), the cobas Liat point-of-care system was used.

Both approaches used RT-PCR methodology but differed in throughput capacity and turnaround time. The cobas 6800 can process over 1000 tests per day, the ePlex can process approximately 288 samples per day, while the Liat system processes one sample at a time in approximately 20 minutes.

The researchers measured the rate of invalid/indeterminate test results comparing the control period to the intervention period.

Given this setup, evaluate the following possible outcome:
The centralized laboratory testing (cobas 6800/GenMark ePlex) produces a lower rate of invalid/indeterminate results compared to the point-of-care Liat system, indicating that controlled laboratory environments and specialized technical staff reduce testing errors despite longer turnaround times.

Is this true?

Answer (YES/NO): NO